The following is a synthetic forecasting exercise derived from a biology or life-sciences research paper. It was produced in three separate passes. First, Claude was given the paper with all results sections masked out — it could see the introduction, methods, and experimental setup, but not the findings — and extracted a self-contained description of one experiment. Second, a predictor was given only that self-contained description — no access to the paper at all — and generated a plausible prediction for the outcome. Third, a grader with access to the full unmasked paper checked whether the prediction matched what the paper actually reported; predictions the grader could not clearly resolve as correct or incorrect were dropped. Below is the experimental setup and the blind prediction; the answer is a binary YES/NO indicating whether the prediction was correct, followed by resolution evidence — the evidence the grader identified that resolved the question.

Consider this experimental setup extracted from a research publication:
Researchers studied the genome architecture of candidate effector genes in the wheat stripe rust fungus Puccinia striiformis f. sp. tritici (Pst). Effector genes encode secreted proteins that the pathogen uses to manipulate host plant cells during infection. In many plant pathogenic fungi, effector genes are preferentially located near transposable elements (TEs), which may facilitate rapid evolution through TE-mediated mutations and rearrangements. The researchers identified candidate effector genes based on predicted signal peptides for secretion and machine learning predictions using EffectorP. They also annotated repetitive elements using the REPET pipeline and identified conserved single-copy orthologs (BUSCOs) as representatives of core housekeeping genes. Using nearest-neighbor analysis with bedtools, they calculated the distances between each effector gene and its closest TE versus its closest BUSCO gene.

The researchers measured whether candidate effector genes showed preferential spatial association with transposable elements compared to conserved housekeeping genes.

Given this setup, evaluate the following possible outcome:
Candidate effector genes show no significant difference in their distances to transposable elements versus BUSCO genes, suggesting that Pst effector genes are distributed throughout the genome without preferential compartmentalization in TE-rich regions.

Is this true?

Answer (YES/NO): NO